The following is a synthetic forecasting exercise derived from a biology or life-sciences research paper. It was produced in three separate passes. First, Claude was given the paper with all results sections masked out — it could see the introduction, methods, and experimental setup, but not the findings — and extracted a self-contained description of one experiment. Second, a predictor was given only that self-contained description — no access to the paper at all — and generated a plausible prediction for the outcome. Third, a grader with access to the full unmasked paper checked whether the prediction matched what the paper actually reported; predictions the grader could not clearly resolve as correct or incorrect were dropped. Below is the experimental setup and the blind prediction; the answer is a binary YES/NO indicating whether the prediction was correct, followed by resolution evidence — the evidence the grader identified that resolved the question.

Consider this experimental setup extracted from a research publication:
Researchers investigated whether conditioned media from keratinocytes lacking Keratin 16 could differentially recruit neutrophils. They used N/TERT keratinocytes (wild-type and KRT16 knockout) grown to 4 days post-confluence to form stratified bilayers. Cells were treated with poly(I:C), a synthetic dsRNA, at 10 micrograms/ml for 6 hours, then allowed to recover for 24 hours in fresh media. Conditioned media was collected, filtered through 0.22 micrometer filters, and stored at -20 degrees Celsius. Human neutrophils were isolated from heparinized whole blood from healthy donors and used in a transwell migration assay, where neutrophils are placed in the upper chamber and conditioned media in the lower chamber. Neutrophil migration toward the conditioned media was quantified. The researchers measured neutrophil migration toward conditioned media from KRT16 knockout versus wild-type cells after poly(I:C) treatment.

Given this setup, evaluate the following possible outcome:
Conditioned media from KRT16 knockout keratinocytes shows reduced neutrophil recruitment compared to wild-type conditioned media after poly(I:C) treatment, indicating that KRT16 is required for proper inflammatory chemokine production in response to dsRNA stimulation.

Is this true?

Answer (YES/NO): NO